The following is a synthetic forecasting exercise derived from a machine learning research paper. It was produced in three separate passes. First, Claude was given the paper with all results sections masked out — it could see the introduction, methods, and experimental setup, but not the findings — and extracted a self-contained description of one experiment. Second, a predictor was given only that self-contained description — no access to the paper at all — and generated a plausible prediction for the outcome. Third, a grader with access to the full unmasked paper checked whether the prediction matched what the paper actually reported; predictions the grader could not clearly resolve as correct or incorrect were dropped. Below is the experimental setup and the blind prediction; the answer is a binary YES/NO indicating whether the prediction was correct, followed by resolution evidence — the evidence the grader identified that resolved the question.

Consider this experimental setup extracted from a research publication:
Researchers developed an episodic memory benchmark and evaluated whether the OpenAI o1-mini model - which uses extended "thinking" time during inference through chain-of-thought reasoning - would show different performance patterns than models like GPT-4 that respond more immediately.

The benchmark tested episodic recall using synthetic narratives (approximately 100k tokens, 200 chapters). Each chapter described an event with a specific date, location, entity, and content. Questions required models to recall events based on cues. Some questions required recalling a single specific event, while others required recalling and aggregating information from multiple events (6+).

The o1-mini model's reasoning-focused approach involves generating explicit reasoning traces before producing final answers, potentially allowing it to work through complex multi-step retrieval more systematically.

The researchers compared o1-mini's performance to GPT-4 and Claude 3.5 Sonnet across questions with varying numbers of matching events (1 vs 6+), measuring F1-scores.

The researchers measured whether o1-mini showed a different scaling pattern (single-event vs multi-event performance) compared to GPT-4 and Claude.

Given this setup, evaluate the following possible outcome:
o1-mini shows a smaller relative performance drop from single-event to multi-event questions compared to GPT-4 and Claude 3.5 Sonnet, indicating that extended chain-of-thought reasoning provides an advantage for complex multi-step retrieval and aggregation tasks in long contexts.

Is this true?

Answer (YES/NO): NO